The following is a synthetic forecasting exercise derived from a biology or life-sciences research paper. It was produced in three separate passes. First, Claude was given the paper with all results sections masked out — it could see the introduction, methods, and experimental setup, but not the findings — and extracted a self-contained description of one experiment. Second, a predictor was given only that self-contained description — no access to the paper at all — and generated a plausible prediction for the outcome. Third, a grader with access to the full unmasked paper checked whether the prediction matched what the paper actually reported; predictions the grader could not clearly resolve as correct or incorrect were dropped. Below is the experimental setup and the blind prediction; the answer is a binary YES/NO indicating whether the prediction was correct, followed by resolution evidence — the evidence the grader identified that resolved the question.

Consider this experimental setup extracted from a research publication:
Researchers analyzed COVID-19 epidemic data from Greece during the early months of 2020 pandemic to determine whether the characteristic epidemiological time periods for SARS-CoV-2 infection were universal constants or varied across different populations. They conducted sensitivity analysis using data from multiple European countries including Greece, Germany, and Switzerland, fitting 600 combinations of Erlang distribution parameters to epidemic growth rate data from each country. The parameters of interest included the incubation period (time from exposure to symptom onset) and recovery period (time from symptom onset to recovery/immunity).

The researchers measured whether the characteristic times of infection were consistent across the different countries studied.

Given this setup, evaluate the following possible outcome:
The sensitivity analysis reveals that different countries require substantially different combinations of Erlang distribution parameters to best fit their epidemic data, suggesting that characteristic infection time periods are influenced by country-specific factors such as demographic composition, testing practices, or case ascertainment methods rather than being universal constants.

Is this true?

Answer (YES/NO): YES